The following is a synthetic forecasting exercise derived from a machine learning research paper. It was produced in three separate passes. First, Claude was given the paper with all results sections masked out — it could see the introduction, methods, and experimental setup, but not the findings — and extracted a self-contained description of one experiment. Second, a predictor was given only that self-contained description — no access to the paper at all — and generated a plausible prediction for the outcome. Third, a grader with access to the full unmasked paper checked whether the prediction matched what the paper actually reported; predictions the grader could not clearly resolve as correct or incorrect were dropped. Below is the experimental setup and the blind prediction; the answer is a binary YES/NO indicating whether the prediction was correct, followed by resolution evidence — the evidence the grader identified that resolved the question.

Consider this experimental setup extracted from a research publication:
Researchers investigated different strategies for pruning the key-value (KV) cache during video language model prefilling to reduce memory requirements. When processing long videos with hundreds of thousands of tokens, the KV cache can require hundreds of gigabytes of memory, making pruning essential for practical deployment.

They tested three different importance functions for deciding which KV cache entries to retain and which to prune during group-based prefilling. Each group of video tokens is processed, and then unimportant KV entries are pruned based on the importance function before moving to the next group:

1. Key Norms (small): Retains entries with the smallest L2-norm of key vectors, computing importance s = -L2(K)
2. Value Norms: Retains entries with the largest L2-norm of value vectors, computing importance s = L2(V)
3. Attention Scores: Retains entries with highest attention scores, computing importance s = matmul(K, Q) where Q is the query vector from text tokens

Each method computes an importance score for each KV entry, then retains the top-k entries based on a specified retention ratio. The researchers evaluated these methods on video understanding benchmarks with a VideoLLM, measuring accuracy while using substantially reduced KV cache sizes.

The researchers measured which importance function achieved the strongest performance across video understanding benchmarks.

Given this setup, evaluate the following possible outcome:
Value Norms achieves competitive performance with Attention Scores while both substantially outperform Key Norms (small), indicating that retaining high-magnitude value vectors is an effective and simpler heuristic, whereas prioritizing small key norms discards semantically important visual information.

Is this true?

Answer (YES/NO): NO